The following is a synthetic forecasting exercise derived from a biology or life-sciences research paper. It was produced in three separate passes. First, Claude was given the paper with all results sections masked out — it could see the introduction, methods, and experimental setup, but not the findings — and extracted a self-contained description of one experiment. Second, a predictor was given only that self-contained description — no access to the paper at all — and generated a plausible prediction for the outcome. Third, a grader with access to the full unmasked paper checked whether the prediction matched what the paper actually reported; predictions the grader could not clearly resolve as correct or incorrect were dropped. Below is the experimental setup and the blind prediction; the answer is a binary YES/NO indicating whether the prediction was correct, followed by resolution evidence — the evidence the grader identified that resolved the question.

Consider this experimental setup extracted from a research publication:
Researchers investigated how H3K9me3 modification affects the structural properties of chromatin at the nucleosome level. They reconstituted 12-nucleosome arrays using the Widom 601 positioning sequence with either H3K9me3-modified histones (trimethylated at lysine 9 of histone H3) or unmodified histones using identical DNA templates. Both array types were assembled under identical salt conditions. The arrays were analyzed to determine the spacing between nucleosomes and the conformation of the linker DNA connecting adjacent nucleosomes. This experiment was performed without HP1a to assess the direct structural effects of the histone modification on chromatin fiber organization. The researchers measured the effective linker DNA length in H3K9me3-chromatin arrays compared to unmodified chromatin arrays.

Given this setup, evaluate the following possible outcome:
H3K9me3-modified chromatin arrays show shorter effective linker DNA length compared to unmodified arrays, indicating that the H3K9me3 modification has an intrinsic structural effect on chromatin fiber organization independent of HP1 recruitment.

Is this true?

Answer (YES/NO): NO